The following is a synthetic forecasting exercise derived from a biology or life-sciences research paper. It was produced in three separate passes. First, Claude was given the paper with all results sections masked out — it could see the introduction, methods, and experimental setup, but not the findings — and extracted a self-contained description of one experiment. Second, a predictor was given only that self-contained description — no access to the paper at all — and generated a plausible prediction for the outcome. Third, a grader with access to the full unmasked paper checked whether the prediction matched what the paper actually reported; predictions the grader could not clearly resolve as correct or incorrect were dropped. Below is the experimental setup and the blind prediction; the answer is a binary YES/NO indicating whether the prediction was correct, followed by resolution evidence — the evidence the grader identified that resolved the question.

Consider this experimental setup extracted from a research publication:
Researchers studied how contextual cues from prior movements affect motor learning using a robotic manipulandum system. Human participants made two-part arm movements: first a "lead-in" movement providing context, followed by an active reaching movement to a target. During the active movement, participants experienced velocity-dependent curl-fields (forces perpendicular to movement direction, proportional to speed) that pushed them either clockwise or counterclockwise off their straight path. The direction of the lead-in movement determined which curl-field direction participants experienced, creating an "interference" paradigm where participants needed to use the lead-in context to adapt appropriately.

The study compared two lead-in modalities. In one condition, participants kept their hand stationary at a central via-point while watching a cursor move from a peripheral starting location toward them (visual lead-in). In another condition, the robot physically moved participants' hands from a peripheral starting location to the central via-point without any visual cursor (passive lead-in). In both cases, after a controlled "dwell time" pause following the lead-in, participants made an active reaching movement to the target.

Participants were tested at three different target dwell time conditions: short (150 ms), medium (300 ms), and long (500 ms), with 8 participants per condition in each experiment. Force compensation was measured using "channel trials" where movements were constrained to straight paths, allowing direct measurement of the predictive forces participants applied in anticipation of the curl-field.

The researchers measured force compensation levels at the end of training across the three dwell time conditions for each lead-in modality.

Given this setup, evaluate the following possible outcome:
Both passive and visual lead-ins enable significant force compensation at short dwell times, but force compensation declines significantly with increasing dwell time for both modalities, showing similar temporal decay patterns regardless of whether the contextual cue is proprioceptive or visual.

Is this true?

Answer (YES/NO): NO